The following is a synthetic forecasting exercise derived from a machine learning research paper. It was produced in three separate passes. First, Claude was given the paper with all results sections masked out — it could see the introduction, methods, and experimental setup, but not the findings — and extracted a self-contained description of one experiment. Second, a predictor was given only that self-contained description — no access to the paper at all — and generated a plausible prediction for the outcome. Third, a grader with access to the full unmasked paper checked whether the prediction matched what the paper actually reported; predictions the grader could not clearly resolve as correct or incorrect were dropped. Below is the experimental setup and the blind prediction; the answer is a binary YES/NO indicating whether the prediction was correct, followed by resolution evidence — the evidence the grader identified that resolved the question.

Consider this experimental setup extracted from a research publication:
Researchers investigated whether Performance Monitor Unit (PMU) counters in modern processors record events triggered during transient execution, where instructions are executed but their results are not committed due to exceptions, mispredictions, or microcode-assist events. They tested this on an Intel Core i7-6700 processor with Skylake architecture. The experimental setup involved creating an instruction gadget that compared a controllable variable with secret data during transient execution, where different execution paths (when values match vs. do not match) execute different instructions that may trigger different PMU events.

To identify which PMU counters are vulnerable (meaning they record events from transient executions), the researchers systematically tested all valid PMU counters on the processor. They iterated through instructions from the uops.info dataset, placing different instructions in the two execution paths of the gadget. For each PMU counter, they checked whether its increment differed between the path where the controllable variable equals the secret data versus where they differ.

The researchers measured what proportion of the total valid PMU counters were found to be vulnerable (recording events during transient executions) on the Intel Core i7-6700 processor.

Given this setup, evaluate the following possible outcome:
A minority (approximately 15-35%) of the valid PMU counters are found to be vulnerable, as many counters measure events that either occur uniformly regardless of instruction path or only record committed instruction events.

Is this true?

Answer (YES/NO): NO